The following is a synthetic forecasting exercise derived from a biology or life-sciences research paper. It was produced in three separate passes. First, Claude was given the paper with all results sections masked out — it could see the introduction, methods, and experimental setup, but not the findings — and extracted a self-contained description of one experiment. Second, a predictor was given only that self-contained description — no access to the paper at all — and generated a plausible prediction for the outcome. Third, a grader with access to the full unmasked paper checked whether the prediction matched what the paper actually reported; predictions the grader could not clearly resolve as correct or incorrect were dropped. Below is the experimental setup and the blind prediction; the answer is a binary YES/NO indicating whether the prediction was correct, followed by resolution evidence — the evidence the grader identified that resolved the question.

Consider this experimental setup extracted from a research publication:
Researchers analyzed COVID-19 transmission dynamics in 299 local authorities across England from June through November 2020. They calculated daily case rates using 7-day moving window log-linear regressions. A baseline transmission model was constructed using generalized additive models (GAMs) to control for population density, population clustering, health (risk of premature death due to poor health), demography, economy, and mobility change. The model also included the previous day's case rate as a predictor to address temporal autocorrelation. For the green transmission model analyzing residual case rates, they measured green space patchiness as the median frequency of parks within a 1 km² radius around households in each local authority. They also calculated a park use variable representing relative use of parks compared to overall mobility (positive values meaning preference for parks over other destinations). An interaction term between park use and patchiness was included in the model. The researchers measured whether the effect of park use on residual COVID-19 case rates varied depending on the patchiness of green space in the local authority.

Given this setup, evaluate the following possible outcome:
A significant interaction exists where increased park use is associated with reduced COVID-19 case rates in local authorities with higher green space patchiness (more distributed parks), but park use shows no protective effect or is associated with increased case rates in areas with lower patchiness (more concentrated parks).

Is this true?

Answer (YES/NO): NO